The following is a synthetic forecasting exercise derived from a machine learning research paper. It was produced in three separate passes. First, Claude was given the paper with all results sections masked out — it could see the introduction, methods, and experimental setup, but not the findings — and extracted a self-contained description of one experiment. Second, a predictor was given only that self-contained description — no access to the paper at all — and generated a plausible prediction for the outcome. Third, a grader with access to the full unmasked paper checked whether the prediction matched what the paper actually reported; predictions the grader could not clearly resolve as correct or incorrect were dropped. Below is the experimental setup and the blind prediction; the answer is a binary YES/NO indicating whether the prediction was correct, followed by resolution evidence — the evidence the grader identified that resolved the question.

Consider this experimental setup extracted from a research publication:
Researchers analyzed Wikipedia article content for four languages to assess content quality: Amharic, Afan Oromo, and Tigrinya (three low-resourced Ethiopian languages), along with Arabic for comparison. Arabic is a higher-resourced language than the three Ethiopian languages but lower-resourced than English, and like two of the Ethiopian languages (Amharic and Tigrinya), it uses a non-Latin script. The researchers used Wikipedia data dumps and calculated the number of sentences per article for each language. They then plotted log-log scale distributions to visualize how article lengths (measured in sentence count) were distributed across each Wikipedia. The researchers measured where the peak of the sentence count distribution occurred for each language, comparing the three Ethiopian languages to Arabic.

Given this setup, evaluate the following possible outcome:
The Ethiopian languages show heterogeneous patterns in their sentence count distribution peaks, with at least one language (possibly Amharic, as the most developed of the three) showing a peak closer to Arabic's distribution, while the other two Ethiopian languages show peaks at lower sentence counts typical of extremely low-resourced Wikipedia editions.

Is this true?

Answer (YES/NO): NO